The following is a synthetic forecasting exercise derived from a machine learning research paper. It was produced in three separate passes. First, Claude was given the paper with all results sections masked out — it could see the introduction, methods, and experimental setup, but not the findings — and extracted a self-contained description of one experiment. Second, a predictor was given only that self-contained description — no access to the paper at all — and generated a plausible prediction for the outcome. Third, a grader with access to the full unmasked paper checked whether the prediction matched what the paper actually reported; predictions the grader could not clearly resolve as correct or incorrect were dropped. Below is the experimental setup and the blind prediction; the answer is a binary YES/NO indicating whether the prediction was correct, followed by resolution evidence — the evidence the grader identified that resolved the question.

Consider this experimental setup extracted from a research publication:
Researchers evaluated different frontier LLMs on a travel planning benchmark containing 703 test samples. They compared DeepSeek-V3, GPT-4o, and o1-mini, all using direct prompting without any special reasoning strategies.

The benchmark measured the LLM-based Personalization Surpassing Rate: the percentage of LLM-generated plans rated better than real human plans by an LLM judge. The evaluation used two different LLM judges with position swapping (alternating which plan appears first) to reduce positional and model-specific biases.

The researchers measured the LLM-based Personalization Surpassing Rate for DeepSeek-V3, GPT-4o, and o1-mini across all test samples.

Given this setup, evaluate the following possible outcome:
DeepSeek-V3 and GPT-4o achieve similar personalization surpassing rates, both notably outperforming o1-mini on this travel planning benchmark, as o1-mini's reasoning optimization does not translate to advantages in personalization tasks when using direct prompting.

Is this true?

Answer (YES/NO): NO